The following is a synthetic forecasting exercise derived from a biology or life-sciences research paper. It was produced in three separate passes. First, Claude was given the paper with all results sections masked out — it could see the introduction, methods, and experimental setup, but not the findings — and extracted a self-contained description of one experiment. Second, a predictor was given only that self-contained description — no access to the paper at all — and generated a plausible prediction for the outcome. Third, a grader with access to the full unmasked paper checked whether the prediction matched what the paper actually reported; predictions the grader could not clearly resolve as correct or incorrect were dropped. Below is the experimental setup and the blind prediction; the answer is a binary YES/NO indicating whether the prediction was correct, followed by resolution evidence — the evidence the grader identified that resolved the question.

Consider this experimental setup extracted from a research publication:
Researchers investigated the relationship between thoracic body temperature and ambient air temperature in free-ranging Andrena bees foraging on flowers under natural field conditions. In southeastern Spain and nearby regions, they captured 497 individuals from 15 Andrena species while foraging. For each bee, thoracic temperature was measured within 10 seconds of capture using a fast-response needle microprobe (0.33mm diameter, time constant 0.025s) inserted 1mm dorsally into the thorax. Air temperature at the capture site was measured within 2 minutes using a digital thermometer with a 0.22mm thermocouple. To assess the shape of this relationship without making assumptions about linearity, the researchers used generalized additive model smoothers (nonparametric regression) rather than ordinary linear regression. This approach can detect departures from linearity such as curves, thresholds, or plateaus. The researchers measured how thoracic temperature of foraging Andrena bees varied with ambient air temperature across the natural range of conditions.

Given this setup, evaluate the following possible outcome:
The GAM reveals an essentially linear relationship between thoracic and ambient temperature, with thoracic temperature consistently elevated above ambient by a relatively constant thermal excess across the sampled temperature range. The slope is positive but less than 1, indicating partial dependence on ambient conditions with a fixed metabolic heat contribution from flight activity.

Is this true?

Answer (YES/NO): NO